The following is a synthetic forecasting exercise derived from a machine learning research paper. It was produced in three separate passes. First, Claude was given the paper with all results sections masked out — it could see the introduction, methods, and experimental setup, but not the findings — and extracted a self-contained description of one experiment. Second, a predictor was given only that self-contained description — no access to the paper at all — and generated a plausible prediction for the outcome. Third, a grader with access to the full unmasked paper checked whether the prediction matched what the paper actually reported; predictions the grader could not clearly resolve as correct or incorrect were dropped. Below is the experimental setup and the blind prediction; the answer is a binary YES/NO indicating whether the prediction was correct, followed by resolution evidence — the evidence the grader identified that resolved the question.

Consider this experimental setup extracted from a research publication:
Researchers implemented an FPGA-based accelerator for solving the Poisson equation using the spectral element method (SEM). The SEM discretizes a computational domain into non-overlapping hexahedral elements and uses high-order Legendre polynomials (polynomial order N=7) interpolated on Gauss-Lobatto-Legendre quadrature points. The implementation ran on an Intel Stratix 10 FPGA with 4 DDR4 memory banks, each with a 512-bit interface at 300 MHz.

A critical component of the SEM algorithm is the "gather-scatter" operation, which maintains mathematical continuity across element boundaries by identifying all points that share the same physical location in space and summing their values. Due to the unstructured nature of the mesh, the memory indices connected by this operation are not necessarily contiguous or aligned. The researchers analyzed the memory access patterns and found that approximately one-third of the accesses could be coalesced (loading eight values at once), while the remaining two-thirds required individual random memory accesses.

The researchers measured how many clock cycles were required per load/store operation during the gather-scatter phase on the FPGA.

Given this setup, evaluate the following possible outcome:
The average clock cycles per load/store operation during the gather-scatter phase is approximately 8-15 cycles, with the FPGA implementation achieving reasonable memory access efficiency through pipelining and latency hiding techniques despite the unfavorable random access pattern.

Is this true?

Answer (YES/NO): NO